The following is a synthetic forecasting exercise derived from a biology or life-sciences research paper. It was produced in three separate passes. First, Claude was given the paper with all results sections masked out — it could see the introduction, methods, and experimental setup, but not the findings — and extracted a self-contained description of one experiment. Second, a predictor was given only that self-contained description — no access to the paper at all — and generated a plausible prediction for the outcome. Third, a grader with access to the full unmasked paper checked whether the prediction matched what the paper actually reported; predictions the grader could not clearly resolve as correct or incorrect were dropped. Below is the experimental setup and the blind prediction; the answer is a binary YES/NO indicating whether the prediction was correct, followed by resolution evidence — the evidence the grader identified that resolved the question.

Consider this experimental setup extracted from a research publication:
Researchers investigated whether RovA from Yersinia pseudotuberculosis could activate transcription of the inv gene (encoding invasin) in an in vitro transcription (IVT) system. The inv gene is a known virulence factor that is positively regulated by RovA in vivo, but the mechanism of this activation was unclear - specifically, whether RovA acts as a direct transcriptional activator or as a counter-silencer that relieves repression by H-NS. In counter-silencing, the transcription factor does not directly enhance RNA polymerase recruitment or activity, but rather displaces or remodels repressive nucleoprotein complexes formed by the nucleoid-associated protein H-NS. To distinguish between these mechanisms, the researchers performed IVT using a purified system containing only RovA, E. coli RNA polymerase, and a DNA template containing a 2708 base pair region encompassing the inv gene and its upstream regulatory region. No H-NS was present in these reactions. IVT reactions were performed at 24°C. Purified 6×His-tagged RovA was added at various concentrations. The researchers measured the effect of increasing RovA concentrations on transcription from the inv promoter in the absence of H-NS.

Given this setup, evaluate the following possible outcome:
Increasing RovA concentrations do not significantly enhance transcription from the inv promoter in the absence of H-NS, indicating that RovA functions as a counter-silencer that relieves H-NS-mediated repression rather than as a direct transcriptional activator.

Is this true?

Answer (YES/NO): YES